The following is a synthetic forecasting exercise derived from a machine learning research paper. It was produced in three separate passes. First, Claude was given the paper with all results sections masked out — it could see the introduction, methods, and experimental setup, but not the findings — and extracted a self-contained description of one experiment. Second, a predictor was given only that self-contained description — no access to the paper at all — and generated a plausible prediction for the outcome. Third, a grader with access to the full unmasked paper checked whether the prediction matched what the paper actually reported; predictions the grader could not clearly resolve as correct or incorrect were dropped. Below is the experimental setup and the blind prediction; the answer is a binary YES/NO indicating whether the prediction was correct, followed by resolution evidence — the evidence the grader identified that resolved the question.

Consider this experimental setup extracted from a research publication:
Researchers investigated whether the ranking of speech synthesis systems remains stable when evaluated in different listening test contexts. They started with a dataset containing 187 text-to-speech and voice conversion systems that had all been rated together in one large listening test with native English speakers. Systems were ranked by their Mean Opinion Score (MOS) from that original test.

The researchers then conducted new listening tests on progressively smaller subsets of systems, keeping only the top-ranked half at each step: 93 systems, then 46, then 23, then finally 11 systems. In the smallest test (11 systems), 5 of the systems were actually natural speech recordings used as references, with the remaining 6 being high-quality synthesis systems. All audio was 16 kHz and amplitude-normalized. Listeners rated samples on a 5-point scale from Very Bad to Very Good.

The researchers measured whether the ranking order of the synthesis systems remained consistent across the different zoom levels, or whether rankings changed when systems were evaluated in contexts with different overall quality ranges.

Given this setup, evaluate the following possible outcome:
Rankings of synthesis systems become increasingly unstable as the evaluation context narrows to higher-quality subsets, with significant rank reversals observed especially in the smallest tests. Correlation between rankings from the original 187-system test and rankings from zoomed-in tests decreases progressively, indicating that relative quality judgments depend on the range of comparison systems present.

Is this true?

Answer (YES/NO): YES